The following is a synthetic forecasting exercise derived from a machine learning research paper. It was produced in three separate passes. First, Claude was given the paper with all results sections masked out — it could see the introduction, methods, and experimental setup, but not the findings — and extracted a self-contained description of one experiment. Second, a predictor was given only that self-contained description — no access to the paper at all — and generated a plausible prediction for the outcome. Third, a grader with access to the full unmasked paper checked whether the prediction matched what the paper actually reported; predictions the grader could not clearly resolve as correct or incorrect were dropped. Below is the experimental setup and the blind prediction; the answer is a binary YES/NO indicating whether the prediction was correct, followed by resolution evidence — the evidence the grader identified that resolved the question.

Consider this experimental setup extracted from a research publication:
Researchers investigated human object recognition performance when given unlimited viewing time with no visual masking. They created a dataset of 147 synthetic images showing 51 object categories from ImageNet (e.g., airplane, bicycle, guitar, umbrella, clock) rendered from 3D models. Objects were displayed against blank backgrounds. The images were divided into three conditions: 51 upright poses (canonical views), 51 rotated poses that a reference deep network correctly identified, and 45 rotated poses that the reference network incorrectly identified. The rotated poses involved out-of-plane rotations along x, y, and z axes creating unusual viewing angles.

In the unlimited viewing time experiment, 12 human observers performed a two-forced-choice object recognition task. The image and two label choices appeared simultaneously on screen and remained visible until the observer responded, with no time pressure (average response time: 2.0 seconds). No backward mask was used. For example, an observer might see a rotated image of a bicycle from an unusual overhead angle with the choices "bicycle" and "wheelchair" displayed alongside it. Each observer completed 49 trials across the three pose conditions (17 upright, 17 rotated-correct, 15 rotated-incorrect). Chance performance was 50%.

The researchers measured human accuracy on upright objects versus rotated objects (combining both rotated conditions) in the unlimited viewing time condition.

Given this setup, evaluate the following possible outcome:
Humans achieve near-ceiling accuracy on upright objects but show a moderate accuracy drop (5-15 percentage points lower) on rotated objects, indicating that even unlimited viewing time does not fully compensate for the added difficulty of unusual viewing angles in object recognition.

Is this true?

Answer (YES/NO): NO